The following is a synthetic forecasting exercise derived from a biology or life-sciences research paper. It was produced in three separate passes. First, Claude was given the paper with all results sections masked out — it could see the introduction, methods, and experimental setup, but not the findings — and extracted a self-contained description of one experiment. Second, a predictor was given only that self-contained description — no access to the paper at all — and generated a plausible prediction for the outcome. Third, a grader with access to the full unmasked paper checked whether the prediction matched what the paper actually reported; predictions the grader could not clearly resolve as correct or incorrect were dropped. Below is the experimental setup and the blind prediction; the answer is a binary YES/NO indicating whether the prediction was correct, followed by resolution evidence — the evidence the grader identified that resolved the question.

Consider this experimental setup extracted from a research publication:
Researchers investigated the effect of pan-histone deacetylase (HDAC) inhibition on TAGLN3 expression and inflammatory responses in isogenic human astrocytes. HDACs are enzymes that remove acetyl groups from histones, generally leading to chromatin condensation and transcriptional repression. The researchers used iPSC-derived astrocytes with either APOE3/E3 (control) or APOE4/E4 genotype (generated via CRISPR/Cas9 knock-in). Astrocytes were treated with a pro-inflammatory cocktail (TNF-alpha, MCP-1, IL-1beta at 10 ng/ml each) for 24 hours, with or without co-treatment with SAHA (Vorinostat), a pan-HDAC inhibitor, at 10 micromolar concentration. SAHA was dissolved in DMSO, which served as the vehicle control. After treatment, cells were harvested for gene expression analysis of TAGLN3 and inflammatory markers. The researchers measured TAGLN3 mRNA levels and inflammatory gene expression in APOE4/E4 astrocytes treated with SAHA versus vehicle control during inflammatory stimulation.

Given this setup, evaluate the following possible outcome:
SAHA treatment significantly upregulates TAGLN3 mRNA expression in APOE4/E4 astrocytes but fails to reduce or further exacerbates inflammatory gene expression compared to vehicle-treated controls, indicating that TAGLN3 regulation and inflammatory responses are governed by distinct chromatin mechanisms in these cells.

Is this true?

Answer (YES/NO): NO